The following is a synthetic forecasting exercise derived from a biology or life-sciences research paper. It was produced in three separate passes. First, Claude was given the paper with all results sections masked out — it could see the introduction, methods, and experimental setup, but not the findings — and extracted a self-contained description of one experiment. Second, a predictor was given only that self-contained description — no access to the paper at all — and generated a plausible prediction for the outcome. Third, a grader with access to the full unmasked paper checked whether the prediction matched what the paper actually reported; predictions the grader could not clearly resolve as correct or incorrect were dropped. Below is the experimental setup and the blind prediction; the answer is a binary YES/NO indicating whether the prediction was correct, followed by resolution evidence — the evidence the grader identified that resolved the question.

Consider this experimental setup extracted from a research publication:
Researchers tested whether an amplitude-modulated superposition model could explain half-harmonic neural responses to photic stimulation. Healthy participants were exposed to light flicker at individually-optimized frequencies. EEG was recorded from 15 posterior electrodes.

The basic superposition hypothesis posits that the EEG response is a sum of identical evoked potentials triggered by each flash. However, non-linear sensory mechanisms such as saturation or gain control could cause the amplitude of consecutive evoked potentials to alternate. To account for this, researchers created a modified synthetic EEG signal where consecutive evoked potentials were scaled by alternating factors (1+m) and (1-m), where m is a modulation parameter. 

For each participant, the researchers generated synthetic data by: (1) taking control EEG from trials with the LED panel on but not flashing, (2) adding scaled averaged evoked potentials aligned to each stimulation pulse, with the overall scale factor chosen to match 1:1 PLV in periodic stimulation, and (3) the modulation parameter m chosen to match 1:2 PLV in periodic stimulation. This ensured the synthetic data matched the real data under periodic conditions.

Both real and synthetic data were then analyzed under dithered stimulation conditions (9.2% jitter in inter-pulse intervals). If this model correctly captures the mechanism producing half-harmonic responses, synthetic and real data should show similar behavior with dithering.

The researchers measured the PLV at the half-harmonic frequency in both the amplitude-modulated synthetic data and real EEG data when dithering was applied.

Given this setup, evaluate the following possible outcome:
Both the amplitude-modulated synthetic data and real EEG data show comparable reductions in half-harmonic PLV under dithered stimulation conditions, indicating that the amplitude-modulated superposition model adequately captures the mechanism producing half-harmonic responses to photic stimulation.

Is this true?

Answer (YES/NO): NO